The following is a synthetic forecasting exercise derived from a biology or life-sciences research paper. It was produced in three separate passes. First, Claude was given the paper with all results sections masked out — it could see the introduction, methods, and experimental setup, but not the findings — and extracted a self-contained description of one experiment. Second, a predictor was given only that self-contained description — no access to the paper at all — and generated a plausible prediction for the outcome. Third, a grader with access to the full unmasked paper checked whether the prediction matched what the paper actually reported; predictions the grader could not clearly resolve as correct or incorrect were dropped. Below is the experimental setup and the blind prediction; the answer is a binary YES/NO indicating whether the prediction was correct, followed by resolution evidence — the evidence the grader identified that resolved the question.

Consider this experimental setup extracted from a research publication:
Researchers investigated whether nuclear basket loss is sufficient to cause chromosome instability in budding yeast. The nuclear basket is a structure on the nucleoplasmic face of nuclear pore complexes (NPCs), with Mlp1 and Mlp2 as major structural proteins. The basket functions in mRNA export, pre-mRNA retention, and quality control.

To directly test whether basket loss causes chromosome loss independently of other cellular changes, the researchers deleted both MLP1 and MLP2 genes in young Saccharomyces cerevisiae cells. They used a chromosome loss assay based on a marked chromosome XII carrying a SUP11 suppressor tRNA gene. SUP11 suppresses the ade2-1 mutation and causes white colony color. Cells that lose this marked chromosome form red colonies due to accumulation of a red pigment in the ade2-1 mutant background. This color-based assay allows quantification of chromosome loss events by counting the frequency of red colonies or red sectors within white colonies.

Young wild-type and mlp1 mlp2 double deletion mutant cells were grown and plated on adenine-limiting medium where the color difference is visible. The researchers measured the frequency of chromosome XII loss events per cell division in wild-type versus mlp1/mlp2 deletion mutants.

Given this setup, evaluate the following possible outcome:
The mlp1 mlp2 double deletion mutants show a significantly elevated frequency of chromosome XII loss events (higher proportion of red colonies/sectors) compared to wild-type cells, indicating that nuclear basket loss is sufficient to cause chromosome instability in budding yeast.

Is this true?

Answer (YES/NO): YES